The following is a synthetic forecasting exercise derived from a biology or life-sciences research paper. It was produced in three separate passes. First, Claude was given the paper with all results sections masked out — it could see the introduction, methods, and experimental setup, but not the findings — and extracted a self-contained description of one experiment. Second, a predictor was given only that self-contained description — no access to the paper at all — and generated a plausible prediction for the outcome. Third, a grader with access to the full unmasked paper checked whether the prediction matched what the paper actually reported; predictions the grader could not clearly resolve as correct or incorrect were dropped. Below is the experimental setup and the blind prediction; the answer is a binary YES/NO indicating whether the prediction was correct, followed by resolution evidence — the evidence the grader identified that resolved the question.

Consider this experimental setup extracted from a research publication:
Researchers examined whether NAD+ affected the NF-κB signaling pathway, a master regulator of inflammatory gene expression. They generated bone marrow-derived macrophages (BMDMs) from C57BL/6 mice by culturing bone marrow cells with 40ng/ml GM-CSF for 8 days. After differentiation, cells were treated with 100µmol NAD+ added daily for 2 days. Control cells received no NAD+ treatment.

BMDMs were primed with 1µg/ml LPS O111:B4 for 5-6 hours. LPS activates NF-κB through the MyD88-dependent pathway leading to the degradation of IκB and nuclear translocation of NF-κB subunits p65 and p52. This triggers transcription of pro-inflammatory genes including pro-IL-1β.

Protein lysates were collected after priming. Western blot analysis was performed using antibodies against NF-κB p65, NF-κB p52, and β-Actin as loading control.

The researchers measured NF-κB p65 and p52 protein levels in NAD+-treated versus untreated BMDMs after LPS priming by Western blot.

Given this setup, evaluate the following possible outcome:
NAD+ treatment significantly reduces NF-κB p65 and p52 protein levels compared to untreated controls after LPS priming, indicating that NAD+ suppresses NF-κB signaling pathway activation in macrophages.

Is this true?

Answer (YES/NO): NO